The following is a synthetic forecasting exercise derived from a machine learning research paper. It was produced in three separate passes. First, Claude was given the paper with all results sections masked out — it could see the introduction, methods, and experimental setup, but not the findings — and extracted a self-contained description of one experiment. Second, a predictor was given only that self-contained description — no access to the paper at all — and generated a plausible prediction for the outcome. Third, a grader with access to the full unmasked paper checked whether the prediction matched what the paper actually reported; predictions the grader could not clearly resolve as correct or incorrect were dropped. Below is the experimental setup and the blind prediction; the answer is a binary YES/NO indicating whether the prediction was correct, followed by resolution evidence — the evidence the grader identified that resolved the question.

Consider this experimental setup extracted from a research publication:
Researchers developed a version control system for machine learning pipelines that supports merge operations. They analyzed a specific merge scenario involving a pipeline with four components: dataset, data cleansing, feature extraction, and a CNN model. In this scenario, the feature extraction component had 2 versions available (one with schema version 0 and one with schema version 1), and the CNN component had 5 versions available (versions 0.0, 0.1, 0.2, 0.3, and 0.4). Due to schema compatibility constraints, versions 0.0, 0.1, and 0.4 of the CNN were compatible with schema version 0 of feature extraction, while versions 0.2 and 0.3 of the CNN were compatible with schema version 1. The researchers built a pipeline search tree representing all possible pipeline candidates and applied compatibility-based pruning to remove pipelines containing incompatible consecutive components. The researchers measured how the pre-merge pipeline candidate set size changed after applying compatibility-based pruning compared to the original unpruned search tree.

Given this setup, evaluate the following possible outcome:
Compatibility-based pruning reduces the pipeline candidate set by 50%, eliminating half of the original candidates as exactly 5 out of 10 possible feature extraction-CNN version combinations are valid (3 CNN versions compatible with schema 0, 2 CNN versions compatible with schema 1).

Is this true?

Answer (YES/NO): YES